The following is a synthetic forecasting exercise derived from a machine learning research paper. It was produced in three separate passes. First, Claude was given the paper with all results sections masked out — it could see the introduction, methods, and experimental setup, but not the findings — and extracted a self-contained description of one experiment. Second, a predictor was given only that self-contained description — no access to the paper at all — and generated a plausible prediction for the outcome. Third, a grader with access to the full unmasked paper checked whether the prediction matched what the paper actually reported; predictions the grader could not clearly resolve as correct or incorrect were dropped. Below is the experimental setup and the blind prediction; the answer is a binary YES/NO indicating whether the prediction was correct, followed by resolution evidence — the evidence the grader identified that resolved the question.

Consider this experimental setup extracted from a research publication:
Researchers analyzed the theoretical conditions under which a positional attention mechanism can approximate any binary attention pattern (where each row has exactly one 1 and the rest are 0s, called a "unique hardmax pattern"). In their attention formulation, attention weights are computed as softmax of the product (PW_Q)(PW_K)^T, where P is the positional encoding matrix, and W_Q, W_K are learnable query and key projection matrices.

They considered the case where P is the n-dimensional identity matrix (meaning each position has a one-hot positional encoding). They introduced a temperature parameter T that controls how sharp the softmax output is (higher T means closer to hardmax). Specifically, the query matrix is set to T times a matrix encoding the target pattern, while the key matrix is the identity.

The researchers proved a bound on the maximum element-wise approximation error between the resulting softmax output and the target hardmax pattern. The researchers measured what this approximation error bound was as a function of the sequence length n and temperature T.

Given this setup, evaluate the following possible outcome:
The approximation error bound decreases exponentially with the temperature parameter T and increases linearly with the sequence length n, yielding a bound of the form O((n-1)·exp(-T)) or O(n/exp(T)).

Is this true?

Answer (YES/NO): NO